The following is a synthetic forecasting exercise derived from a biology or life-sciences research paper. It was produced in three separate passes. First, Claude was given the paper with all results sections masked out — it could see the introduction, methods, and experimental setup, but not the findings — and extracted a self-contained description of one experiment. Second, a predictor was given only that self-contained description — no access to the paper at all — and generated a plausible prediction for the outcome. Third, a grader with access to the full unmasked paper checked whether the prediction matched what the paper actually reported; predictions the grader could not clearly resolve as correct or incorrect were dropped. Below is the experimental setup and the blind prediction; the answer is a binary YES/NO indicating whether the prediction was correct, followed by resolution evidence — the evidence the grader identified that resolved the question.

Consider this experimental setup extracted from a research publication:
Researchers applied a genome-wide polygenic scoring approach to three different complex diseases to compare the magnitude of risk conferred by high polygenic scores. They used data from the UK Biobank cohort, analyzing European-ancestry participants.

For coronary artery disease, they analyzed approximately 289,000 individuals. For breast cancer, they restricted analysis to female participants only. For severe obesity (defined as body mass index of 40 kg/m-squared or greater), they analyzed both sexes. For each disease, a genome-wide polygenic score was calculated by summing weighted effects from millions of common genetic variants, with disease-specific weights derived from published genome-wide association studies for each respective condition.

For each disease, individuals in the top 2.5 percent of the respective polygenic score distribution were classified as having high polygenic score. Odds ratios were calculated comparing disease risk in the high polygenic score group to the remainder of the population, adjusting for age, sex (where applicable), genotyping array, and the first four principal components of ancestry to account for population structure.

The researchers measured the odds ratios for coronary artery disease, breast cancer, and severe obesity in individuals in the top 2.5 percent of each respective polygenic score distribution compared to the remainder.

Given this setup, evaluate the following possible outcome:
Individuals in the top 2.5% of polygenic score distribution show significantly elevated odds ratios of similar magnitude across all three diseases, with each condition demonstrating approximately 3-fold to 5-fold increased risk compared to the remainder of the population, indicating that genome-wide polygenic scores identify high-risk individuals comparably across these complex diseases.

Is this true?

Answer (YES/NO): NO